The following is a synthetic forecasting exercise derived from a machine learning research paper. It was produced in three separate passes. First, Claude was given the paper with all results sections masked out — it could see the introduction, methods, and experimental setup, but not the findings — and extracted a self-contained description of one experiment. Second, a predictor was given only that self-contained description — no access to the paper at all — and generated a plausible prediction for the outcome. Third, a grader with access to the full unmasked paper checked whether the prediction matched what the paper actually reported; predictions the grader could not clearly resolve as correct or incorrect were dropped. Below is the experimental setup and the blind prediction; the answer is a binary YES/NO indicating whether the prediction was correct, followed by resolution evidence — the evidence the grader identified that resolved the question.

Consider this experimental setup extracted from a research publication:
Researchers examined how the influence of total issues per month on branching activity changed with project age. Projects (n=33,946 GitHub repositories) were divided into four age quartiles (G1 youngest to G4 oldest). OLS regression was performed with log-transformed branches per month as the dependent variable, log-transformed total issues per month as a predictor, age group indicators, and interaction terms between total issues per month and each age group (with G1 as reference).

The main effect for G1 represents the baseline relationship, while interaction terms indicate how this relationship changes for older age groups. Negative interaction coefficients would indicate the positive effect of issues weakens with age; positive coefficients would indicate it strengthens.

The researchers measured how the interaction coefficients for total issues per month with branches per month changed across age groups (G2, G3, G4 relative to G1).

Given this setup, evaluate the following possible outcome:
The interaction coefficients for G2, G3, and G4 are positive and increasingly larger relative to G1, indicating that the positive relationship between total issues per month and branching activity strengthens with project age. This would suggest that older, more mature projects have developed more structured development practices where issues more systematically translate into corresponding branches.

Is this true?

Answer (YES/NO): NO